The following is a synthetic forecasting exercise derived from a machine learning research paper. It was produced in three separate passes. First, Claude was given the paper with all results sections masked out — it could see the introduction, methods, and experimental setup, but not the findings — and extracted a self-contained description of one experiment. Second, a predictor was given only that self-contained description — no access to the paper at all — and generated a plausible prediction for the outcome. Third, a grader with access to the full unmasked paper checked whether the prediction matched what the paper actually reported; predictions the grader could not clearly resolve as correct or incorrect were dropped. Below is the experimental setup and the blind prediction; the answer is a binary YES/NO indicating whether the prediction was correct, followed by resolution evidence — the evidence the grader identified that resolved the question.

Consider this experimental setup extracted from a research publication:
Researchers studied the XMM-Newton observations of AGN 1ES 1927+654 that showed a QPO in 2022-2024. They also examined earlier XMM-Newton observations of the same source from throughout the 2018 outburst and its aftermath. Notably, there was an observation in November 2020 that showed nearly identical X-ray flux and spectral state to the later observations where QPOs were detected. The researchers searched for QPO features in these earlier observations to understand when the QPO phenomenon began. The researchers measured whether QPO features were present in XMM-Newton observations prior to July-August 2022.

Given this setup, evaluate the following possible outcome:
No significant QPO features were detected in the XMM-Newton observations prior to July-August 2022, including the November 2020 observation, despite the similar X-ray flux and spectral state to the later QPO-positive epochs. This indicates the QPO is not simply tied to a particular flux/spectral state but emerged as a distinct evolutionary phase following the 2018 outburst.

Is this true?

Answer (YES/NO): YES